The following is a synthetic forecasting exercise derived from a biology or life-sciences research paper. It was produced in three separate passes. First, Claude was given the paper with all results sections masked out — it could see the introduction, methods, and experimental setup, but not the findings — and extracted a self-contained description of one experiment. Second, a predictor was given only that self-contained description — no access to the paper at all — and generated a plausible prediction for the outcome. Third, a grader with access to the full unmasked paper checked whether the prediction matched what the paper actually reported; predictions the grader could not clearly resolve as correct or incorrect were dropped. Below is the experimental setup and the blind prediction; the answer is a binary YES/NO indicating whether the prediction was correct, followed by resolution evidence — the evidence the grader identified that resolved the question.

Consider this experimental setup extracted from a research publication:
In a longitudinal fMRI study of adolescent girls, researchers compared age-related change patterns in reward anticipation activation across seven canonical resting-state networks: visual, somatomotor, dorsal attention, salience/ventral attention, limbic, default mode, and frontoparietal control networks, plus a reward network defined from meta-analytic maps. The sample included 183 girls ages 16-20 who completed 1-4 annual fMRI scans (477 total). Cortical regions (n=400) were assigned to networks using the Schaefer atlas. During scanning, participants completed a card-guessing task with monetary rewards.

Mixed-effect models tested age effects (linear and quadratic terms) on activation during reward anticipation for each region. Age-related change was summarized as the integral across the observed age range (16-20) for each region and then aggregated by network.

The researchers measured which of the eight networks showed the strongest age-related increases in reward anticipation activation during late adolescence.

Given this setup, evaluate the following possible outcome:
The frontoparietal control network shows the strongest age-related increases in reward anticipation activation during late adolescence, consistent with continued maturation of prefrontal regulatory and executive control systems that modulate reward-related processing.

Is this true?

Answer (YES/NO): NO